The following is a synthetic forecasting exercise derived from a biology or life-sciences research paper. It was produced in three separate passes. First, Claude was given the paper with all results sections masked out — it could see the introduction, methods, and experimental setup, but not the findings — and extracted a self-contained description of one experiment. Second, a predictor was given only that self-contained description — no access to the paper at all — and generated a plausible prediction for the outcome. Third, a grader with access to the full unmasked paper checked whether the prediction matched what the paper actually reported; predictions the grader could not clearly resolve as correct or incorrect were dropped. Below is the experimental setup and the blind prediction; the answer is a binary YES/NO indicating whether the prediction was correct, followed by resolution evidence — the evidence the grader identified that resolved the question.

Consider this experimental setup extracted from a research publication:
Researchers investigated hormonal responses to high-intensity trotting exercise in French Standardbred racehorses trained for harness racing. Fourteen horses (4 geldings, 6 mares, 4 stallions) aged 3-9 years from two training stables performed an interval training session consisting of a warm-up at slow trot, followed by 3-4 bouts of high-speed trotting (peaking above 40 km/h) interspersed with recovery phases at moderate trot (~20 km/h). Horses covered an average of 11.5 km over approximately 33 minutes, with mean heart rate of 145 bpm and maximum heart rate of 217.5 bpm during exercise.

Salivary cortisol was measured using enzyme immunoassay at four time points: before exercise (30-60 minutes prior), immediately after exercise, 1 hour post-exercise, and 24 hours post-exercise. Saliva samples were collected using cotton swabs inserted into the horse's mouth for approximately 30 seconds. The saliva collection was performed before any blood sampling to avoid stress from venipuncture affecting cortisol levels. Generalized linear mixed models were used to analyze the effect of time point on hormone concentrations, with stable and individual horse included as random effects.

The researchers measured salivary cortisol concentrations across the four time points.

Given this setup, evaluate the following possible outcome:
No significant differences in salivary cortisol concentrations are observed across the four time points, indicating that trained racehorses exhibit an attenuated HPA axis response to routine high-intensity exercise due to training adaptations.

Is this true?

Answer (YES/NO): NO